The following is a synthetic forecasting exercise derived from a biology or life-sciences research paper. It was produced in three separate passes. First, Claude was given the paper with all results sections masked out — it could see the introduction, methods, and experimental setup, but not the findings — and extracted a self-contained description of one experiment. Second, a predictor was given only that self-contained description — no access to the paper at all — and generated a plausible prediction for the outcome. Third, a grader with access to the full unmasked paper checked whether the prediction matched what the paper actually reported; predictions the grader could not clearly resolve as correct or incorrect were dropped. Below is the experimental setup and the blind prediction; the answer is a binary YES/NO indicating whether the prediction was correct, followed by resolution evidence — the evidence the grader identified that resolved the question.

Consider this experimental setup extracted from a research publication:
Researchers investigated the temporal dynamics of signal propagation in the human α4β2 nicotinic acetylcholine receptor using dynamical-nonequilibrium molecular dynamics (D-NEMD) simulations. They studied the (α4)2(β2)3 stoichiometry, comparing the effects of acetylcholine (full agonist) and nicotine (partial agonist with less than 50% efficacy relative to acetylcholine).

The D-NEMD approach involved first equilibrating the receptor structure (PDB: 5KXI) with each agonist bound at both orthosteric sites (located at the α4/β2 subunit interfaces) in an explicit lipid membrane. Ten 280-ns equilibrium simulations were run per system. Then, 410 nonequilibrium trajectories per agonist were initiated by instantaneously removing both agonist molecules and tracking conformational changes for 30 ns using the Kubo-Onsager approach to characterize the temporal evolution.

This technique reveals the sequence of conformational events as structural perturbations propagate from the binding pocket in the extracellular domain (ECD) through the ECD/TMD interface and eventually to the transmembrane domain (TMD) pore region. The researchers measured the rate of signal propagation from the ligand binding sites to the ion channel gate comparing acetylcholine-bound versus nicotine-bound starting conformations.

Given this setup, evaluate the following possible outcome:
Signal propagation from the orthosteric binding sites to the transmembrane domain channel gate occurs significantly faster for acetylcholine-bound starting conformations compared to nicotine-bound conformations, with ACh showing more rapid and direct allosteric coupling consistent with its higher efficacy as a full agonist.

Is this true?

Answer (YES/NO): NO